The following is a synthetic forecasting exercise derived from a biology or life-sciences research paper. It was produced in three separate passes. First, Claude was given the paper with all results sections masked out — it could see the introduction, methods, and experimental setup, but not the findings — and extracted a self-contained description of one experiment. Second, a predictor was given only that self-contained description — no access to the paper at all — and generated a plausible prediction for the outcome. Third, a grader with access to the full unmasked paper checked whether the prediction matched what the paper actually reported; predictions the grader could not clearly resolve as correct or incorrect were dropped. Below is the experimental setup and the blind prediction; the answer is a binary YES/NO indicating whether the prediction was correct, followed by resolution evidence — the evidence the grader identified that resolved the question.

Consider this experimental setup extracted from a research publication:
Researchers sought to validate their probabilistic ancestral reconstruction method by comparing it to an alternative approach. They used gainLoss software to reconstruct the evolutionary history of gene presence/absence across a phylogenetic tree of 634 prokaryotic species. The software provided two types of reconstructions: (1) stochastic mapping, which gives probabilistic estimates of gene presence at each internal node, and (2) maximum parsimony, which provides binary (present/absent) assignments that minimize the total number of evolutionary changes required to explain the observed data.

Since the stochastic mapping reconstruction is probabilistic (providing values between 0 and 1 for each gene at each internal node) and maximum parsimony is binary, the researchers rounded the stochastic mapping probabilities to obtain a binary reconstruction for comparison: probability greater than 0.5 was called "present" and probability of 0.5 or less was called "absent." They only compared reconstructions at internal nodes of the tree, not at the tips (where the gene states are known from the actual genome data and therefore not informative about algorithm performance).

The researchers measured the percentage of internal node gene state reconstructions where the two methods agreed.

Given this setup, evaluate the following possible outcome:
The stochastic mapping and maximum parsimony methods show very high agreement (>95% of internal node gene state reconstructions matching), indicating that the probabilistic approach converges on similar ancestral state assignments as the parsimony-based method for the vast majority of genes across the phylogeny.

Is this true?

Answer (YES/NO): YES